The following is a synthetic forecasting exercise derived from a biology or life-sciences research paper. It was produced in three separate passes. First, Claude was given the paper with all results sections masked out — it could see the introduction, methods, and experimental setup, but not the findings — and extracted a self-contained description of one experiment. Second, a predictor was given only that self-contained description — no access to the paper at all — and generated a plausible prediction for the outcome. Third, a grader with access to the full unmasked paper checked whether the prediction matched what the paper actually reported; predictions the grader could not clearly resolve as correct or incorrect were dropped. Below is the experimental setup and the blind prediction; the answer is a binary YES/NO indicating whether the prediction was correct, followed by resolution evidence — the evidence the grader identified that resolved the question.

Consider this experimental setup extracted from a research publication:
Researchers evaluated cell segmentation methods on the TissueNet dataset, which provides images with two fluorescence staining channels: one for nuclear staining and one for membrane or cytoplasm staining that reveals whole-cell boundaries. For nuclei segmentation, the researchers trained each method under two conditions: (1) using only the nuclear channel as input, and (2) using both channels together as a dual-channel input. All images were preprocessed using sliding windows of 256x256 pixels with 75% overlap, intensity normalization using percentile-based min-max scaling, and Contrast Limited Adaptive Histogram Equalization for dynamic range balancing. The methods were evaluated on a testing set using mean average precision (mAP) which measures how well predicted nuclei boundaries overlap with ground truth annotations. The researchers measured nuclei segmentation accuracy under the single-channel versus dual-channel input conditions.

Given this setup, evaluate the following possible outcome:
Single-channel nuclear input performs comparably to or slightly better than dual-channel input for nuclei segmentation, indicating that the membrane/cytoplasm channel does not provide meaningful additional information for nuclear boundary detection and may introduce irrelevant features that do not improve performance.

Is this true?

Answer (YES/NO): YES